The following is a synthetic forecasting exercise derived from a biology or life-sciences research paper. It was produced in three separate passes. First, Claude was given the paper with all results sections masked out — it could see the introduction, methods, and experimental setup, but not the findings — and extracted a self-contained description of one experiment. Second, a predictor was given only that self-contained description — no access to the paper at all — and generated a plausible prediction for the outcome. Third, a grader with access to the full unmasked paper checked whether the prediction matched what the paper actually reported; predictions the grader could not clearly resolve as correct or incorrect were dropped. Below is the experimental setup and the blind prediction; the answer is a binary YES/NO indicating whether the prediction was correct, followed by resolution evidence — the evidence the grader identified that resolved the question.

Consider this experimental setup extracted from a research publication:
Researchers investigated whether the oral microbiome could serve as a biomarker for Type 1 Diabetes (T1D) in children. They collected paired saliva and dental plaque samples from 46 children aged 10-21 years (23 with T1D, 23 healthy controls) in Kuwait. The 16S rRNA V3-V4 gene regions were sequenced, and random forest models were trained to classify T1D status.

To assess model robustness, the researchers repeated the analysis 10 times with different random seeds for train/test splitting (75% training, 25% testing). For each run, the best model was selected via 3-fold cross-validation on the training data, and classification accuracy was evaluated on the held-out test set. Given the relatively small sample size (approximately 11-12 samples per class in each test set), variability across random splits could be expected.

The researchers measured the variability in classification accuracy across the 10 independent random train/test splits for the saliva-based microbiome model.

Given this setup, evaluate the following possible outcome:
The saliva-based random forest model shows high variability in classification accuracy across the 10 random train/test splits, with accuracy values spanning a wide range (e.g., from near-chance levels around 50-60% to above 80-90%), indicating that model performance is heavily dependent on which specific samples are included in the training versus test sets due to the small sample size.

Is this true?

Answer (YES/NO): NO